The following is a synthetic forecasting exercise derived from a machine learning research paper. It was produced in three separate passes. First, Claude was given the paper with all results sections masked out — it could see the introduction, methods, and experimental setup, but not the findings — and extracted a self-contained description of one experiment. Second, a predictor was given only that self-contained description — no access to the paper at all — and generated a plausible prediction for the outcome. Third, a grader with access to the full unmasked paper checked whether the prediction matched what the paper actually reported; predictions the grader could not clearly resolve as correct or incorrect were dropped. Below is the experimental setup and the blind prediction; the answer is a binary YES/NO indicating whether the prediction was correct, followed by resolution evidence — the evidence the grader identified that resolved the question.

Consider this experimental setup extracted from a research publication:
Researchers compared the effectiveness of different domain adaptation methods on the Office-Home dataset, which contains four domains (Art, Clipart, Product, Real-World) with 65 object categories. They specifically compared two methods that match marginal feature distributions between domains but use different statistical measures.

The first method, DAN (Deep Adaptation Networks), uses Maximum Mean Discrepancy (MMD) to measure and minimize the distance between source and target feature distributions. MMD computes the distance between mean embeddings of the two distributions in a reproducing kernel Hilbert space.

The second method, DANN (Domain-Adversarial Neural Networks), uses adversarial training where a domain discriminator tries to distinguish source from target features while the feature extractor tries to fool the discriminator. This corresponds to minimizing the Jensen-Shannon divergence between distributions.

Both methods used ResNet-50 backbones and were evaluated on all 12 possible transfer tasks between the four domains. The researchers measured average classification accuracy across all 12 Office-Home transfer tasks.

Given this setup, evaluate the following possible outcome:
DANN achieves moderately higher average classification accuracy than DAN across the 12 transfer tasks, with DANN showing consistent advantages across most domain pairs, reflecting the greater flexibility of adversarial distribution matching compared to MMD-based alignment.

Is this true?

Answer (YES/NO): NO